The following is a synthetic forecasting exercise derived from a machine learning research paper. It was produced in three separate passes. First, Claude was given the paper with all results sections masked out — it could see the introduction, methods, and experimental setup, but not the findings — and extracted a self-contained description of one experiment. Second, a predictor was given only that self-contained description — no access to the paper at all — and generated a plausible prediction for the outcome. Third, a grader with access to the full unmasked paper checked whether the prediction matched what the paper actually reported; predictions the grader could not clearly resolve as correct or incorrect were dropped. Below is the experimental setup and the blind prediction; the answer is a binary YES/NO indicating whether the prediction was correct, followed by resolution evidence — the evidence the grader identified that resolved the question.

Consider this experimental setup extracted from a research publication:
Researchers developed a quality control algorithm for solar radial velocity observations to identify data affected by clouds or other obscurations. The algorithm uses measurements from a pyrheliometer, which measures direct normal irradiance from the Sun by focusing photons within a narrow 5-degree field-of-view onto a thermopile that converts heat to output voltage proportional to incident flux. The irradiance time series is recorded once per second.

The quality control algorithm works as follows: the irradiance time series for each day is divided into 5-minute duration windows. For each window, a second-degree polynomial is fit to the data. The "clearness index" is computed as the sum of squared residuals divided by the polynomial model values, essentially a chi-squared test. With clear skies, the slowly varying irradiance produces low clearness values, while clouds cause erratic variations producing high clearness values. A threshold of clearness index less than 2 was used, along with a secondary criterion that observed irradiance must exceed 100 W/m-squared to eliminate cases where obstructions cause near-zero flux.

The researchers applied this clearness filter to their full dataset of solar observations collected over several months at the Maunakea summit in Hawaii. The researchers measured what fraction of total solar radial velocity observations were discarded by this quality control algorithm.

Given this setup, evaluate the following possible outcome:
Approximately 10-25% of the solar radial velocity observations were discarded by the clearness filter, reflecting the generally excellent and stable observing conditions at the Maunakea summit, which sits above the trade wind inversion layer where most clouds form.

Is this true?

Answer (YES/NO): YES